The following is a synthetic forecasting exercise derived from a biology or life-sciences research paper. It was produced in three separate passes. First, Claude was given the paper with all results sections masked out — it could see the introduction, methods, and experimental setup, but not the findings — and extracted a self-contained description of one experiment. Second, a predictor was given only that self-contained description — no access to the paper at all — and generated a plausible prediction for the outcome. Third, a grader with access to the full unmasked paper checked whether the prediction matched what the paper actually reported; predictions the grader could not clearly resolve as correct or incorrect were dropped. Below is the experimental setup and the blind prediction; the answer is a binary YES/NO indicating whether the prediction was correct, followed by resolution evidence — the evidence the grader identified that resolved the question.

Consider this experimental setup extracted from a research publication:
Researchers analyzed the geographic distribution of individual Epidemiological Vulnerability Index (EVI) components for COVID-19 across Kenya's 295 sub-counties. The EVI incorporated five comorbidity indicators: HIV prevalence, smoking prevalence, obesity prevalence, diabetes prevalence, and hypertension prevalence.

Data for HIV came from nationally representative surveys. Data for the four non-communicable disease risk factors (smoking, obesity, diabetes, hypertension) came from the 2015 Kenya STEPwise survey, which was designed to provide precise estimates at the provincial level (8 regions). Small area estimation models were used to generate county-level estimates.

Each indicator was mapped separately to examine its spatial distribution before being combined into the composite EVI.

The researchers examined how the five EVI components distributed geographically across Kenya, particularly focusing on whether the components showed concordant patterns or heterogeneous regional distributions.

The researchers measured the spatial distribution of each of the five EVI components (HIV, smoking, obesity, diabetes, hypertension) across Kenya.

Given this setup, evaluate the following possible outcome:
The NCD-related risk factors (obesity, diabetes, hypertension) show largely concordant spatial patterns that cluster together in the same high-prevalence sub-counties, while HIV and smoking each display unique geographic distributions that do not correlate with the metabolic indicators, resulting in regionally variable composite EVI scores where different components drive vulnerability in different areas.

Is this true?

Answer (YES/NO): NO